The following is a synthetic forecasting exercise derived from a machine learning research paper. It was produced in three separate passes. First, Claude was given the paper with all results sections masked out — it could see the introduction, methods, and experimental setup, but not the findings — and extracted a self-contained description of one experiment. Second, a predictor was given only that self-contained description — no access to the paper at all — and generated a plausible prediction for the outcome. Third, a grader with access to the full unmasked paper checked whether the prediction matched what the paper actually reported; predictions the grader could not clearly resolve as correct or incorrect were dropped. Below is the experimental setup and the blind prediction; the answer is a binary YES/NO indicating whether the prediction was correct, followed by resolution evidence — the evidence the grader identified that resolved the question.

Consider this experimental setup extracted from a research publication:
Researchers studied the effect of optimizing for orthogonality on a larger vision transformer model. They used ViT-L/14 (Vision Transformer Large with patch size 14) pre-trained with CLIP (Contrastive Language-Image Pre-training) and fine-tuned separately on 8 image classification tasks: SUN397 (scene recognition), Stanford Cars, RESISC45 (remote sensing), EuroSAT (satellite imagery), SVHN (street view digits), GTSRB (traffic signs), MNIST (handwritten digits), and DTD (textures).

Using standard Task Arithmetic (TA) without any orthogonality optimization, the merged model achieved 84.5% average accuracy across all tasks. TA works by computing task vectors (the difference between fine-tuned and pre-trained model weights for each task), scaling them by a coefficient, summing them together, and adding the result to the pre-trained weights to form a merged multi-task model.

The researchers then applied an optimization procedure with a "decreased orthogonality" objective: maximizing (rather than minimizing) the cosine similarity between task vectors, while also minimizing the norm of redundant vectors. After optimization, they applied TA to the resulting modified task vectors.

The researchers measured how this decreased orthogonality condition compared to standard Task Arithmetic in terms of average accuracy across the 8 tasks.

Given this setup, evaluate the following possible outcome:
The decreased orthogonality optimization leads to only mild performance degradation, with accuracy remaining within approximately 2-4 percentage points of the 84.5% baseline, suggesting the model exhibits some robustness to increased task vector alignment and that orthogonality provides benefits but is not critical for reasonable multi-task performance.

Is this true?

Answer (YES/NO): NO